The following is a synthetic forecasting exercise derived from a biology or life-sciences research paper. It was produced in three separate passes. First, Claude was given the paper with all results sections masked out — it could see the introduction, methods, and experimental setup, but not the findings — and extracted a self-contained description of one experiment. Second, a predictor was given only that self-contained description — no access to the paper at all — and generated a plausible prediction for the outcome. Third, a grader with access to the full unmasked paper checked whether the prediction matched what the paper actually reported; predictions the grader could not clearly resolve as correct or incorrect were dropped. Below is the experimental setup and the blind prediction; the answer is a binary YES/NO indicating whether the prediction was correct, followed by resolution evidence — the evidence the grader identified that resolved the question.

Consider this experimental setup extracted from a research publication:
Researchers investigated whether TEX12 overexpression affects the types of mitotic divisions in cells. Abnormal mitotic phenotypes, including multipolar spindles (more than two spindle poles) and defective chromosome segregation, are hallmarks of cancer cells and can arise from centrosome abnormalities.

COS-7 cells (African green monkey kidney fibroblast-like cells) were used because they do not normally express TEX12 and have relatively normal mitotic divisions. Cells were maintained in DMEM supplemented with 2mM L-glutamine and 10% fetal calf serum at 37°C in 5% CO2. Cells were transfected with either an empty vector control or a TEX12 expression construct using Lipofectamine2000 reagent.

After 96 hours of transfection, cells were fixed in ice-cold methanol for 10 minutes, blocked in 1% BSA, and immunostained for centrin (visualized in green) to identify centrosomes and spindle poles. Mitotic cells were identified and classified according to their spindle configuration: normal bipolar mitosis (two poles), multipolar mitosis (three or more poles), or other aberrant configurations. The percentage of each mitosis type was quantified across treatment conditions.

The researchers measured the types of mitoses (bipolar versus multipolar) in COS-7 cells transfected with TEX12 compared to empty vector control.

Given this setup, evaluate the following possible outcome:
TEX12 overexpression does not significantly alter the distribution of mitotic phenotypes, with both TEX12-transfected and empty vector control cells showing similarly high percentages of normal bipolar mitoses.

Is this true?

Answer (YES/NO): NO